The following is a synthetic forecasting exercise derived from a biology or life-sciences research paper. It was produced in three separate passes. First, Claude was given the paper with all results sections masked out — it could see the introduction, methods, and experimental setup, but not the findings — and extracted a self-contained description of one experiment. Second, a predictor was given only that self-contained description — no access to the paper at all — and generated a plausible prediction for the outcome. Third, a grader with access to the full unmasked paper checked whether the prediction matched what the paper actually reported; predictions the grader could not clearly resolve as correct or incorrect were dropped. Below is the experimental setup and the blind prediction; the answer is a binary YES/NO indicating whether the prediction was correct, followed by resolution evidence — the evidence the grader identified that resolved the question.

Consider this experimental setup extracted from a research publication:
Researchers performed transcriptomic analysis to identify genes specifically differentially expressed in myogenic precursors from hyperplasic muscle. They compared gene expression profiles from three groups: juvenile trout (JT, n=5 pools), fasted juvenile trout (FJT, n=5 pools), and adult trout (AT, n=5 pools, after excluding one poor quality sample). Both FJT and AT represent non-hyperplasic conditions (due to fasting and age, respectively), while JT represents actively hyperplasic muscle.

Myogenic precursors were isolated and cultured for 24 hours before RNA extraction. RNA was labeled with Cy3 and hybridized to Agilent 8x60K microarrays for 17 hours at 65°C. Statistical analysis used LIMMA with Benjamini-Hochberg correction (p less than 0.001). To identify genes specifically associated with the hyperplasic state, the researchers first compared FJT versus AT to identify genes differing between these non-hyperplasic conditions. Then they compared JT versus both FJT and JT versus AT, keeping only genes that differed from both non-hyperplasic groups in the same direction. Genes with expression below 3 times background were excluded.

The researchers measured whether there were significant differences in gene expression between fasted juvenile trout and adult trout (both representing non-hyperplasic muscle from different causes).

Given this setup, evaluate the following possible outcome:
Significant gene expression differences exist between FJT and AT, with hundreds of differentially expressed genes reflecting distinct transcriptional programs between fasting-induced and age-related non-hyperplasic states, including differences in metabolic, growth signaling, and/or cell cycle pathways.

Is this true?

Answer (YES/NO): NO